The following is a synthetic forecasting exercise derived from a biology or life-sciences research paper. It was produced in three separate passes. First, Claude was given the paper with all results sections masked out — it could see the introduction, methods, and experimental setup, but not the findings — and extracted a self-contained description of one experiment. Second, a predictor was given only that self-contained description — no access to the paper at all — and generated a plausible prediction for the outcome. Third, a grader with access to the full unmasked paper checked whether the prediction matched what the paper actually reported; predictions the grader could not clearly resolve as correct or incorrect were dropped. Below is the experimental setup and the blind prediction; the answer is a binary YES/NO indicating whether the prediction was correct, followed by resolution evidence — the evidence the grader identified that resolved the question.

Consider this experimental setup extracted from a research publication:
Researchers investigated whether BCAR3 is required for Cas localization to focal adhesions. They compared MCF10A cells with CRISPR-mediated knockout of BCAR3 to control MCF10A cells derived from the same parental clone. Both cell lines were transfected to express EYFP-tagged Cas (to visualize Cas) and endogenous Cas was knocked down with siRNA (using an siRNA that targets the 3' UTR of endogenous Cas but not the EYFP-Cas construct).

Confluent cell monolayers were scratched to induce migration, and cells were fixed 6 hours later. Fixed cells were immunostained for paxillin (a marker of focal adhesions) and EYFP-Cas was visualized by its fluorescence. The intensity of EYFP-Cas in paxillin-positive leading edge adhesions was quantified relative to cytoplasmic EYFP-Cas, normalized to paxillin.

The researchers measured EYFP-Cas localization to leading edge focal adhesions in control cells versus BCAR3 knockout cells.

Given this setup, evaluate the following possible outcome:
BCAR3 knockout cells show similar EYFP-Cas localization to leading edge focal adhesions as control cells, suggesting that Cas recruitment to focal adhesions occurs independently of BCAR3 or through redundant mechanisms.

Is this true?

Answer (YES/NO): YES